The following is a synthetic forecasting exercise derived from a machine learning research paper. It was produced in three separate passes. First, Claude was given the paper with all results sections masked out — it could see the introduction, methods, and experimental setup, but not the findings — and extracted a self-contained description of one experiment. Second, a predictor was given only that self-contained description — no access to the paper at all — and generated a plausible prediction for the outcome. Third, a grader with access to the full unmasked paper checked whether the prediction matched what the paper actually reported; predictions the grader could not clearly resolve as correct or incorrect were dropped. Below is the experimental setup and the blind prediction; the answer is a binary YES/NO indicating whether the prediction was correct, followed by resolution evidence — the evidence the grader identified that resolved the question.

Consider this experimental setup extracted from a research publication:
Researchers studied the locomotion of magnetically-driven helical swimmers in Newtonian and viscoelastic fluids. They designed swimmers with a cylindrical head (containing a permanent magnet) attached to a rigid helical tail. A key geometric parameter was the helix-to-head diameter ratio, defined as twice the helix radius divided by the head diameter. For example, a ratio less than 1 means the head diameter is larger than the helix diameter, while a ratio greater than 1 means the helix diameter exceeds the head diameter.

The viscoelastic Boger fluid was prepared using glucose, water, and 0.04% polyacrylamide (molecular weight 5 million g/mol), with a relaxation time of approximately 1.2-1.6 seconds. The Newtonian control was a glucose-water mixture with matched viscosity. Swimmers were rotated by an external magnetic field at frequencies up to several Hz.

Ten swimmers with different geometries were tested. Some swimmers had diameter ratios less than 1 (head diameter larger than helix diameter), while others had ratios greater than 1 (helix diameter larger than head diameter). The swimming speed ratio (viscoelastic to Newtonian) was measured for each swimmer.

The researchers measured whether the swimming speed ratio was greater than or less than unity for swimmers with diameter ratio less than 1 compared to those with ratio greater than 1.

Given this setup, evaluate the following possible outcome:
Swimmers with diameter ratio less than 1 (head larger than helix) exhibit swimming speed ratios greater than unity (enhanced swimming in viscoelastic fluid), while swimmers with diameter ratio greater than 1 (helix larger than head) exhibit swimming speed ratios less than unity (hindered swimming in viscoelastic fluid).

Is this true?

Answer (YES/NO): NO